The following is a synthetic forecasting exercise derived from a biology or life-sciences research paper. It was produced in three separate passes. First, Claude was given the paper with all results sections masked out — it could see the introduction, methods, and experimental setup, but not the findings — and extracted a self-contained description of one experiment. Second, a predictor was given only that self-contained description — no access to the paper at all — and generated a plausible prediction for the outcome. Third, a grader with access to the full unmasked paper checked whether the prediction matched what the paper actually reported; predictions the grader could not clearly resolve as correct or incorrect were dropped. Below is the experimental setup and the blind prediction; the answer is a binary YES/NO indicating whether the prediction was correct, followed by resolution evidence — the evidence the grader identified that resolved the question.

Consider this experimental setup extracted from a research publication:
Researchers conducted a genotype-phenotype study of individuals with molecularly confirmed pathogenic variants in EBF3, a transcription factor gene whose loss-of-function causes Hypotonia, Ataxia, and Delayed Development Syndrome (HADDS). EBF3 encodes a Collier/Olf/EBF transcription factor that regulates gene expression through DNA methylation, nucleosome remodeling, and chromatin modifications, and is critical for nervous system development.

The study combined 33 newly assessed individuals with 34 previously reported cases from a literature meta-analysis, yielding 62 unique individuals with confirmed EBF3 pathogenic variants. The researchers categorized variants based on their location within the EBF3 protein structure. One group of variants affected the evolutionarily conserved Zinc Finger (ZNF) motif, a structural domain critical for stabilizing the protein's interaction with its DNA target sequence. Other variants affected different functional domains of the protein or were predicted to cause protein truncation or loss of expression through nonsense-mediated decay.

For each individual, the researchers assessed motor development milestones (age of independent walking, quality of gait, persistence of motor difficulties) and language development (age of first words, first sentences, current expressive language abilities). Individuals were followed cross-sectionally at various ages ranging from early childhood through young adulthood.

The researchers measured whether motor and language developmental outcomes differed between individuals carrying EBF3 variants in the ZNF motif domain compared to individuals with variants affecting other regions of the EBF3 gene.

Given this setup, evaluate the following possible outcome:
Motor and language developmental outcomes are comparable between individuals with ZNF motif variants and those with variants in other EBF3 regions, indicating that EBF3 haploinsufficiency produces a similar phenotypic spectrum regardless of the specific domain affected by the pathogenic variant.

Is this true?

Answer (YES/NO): NO